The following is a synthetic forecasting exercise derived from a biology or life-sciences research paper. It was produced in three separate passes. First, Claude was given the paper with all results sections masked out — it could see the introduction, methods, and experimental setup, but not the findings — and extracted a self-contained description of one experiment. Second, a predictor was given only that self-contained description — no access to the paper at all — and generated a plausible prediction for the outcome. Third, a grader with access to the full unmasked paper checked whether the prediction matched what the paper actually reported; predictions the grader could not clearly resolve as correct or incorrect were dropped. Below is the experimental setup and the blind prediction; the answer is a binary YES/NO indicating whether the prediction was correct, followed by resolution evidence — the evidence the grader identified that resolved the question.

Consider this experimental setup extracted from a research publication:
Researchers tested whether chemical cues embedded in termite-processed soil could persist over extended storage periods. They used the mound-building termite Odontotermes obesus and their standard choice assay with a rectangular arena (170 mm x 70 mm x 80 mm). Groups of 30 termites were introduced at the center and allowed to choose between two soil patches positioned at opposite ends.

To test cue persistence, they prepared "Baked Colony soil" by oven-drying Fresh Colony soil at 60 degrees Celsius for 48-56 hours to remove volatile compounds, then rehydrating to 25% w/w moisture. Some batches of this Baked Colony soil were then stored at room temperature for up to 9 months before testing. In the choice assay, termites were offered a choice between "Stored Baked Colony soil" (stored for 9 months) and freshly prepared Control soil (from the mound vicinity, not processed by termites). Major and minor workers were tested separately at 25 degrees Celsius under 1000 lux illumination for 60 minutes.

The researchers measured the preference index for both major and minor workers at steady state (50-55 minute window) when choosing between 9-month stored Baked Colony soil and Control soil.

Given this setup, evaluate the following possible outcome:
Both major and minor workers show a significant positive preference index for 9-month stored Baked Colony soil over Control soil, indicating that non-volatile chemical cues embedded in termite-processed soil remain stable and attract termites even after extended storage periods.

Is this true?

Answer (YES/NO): NO